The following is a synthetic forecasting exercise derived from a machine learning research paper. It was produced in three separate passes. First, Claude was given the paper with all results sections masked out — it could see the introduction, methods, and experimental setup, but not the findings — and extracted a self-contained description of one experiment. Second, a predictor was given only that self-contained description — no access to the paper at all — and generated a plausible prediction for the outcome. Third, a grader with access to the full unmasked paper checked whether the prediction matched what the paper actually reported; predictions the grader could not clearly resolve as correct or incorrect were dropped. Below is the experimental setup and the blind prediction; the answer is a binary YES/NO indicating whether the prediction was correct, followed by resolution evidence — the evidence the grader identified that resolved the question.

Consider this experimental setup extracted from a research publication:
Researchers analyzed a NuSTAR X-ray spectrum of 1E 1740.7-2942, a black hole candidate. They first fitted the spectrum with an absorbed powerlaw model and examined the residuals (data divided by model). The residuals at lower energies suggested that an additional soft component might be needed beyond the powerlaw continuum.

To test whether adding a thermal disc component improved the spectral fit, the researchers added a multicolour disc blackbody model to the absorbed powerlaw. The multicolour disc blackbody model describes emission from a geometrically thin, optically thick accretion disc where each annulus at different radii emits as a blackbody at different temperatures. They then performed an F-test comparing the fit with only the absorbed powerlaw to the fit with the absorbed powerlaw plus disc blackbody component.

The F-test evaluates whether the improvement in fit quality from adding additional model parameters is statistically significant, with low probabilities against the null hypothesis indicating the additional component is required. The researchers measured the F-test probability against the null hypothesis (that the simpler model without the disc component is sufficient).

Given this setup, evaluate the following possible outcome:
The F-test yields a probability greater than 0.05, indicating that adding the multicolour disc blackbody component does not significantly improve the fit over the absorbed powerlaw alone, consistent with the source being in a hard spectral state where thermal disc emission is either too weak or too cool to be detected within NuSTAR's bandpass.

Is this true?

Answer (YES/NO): NO